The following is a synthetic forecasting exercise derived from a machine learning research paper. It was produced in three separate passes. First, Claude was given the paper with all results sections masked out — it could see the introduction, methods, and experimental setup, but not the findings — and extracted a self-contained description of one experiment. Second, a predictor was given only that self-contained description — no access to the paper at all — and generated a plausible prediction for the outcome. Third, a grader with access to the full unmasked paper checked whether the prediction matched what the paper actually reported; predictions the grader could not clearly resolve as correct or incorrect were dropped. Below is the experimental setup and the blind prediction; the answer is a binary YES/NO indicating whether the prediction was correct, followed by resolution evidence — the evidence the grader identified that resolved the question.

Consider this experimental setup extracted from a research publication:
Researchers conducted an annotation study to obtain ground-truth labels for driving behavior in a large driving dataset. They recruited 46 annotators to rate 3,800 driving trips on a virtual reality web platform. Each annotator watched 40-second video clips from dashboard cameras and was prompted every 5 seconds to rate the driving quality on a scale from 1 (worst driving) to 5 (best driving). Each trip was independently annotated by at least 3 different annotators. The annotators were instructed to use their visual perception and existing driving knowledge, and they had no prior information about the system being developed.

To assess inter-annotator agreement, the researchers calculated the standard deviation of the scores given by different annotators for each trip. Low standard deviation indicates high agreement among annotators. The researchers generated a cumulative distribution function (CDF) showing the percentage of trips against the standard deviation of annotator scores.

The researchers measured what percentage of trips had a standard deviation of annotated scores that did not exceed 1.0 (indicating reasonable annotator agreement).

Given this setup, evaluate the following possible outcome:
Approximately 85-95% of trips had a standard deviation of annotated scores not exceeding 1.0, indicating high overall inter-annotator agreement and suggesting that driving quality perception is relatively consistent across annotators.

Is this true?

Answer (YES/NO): NO